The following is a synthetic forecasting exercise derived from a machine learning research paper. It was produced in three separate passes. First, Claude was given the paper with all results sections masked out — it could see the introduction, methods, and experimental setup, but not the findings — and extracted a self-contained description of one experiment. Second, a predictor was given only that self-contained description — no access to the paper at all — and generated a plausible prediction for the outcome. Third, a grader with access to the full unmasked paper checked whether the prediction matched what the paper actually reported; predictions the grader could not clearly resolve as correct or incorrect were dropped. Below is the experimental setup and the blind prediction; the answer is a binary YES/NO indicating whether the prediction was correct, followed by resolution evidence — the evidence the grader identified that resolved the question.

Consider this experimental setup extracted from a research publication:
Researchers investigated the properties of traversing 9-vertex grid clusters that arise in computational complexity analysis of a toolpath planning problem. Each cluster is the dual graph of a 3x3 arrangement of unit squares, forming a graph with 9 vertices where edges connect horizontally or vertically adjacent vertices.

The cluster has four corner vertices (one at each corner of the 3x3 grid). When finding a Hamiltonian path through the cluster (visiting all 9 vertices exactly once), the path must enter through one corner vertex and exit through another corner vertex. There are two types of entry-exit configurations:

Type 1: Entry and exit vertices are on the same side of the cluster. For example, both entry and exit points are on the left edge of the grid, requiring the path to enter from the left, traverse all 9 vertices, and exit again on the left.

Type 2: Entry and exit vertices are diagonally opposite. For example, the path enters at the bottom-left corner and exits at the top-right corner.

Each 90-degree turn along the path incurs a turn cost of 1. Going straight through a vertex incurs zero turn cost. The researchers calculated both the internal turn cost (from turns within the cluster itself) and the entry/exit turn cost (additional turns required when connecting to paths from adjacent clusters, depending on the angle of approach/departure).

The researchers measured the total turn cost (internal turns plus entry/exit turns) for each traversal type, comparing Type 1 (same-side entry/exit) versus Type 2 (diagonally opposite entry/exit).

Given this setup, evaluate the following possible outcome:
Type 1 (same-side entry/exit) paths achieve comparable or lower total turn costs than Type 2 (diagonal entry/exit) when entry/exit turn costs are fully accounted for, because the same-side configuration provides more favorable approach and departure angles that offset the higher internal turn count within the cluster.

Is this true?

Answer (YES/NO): NO